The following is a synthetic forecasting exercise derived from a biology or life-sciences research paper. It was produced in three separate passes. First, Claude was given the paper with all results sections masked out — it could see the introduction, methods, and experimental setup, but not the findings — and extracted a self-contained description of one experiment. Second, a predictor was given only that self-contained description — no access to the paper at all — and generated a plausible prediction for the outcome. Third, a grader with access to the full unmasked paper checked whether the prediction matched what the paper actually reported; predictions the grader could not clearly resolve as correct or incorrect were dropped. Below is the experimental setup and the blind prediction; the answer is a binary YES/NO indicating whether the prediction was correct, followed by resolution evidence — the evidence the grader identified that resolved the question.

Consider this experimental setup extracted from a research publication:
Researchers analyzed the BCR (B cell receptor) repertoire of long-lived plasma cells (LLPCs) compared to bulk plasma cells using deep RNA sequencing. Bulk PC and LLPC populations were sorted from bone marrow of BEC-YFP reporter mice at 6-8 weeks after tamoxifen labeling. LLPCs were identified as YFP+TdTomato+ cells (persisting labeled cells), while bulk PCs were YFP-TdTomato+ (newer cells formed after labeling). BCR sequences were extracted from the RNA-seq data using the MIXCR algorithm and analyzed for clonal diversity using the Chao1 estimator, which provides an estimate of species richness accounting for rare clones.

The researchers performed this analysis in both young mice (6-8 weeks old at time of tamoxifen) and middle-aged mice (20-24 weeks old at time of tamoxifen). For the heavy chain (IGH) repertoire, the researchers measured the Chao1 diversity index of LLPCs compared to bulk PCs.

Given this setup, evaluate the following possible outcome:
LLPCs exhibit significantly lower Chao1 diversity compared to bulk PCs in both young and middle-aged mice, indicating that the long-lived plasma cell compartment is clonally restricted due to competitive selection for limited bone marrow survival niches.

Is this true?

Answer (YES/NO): YES